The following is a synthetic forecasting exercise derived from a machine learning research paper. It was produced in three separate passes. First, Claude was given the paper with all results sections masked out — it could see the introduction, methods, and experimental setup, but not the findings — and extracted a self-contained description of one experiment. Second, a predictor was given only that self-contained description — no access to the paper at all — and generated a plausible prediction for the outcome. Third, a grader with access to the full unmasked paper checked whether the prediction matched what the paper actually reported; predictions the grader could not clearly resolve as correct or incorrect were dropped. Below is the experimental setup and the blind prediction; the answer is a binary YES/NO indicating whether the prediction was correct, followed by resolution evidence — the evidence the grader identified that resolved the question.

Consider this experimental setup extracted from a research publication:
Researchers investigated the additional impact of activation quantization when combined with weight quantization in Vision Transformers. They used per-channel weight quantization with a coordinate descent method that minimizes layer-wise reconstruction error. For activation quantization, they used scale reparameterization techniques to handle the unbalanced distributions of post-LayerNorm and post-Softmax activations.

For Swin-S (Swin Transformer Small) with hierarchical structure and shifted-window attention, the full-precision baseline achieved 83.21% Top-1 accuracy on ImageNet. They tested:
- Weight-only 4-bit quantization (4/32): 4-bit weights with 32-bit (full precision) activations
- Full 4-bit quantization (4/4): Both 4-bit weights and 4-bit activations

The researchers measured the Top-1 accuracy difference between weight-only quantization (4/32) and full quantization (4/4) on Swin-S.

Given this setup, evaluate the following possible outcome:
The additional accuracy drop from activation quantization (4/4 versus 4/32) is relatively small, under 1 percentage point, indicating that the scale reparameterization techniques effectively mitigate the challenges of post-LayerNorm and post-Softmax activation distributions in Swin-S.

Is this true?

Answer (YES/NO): NO